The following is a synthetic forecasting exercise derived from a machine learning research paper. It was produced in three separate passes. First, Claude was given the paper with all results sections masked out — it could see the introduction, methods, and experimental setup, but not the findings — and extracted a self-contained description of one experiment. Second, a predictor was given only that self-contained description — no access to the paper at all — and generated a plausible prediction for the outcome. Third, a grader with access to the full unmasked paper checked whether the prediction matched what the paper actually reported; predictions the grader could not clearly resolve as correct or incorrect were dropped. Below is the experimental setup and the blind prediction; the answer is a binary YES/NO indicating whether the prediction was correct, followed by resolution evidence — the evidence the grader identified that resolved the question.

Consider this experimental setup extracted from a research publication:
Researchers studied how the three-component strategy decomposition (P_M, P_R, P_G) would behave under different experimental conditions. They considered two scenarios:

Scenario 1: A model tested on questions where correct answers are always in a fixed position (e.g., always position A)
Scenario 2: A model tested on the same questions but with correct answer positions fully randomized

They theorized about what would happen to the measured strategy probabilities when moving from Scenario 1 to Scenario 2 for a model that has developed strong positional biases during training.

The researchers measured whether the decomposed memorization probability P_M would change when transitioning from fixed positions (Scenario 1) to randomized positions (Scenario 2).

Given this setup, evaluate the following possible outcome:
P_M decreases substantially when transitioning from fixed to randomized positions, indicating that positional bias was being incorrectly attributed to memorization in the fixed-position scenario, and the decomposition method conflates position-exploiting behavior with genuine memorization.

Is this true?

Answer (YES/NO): NO